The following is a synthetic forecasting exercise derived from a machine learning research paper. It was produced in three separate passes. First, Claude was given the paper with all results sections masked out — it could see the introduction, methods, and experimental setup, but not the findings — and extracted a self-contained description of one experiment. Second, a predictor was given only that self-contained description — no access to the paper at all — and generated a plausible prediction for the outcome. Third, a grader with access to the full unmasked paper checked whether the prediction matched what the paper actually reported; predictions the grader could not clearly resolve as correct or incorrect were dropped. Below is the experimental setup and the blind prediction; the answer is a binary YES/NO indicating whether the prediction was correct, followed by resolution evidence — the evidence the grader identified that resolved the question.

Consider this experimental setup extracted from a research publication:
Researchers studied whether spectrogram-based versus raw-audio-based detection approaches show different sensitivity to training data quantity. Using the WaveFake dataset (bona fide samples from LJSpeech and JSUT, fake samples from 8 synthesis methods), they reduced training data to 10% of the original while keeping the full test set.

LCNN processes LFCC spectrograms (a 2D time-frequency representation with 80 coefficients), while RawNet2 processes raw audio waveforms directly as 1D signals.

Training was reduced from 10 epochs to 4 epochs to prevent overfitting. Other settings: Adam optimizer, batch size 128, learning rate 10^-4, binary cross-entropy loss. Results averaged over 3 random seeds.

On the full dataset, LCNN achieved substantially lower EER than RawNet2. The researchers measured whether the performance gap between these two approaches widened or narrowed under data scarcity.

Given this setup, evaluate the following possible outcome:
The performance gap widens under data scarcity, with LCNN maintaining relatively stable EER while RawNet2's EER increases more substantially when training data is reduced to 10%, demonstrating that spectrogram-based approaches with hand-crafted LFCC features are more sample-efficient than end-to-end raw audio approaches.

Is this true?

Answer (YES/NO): YES